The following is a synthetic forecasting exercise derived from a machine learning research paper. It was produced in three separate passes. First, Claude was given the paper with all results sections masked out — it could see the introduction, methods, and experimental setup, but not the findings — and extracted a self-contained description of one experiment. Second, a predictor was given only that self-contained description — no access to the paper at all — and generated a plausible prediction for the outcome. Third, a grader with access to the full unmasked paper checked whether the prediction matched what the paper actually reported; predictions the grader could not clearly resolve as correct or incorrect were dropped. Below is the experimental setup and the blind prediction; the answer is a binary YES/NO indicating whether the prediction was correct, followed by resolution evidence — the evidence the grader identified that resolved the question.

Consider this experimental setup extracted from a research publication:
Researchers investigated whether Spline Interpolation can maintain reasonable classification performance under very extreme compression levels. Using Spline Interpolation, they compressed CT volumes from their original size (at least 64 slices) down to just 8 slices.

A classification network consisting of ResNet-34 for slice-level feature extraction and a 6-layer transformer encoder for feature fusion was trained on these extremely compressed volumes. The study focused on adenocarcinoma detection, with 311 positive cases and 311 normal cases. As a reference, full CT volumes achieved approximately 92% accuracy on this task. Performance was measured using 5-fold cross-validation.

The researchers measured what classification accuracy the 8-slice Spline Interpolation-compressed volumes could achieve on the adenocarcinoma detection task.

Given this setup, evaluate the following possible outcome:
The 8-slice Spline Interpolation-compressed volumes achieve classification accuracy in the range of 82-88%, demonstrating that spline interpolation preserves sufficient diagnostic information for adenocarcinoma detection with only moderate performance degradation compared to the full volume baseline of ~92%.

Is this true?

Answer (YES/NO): NO